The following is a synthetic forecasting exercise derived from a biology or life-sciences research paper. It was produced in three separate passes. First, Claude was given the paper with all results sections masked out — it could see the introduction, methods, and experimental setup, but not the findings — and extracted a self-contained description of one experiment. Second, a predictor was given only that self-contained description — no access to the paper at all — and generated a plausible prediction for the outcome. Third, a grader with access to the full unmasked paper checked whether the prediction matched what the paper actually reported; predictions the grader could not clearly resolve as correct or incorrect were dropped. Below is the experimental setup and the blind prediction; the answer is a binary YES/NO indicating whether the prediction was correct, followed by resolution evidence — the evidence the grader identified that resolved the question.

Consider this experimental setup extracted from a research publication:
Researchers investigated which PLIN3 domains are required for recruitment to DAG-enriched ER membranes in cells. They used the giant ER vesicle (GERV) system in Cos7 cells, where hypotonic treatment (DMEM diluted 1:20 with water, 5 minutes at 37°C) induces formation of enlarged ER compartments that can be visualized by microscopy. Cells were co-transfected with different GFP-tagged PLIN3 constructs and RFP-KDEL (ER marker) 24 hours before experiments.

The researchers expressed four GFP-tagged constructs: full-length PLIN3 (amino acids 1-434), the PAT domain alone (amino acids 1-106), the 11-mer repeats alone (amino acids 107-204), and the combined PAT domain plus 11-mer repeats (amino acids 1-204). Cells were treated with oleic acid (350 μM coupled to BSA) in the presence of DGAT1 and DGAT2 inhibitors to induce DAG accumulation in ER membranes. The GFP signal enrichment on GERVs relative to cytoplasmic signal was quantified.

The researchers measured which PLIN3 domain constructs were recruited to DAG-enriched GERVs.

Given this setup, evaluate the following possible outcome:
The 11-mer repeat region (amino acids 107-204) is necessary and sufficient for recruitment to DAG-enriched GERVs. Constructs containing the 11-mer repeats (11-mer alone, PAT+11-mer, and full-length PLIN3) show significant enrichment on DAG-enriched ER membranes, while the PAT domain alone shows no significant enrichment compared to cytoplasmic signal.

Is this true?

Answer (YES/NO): NO